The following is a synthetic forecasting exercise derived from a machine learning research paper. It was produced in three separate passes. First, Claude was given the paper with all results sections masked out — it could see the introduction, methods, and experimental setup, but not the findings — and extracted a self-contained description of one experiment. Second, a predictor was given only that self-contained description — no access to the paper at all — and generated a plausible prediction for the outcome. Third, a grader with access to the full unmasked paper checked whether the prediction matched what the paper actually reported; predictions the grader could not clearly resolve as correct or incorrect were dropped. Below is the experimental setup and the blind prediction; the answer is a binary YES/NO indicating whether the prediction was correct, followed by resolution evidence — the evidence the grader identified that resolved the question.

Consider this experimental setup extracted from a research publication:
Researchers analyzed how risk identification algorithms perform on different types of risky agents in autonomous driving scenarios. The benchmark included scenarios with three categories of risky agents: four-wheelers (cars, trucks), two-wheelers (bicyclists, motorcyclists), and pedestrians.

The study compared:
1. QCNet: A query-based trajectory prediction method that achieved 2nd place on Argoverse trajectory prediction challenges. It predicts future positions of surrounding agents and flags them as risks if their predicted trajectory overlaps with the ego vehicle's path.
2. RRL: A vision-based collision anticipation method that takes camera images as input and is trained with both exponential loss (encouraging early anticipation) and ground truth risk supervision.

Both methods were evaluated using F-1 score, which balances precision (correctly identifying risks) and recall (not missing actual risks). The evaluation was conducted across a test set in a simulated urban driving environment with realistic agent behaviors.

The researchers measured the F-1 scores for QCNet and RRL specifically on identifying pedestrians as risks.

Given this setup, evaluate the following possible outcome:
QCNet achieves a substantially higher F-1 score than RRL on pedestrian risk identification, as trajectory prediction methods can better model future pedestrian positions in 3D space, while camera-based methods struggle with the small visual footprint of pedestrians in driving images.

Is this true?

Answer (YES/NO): NO